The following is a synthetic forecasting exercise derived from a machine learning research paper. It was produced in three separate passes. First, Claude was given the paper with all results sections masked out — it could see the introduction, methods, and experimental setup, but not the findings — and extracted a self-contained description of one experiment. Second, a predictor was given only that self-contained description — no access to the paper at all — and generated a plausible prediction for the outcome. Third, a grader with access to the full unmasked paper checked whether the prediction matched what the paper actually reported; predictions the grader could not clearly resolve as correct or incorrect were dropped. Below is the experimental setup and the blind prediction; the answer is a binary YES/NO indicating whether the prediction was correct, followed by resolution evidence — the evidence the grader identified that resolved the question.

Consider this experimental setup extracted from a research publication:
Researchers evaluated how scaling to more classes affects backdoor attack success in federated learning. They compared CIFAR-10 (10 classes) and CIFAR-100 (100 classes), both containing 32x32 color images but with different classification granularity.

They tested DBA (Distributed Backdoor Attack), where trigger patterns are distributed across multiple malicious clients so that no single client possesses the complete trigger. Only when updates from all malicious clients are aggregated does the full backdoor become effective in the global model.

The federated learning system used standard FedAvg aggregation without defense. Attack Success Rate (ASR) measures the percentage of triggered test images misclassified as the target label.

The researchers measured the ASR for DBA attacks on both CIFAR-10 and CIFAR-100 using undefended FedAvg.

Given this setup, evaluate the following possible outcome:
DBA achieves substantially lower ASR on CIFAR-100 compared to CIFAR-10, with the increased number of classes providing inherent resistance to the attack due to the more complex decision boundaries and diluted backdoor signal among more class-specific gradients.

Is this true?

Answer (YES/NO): NO